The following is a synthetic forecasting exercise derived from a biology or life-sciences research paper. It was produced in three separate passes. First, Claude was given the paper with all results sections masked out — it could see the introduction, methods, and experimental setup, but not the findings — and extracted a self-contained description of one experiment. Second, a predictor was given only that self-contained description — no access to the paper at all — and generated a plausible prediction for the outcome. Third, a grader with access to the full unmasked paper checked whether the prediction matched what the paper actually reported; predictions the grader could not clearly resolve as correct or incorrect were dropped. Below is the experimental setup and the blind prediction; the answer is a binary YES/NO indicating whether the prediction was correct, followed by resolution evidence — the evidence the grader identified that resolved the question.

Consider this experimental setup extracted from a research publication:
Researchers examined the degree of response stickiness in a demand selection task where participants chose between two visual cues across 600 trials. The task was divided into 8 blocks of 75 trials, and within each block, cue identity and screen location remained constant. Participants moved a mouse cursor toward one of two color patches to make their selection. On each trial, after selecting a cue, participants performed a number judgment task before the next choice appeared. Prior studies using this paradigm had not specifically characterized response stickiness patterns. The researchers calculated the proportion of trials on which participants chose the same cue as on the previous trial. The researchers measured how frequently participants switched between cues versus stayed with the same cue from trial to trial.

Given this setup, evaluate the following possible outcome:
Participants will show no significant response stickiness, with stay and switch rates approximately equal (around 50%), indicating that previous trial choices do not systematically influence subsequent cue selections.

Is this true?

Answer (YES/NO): NO